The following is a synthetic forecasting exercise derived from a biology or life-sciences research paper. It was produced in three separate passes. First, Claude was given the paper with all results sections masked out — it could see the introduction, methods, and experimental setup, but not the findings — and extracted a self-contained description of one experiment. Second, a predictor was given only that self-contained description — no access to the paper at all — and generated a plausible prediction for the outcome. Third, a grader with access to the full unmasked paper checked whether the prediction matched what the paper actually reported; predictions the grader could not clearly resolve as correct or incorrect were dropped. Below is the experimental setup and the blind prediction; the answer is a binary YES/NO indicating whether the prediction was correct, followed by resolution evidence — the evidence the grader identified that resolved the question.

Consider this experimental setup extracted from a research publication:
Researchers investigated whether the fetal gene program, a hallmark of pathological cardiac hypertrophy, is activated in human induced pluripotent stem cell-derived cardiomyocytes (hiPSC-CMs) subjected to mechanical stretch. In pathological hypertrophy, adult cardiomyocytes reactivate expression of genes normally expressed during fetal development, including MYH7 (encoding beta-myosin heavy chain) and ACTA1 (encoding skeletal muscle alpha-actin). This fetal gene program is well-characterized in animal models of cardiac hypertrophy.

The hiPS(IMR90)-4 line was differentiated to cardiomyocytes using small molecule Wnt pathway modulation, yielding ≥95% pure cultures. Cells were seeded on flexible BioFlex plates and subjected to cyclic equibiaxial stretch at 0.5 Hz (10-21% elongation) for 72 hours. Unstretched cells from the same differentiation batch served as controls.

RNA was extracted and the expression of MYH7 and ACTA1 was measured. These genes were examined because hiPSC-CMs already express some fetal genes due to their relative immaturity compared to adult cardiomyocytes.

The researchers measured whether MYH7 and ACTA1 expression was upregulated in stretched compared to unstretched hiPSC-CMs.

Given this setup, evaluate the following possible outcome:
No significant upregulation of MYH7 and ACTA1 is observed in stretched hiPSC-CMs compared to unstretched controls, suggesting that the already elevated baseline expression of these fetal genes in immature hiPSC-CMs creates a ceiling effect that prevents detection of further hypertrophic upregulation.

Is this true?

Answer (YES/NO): NO